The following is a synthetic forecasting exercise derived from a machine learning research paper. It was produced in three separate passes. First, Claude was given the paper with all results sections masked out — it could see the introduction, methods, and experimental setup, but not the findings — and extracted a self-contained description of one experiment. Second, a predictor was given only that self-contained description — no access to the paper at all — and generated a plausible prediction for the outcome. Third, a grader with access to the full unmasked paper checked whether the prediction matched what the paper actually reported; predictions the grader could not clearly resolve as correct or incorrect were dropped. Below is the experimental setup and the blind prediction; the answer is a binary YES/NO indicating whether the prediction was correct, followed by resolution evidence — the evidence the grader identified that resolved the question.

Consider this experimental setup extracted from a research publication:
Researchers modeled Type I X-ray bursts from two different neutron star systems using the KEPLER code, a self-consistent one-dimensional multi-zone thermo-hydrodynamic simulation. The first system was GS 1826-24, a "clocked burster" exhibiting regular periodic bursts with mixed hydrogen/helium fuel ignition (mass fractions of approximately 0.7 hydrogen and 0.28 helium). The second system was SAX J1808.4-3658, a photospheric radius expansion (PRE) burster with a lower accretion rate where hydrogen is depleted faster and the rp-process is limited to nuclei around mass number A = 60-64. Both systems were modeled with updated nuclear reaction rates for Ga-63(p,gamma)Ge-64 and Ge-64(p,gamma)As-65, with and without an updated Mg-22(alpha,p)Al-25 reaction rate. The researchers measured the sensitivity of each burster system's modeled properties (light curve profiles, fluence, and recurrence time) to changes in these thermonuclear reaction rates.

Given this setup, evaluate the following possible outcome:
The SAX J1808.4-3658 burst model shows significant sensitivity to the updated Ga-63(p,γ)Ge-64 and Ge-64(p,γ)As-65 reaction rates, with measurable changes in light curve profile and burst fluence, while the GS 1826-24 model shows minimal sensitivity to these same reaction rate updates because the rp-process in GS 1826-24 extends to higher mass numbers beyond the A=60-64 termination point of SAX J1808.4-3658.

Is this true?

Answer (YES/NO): YES